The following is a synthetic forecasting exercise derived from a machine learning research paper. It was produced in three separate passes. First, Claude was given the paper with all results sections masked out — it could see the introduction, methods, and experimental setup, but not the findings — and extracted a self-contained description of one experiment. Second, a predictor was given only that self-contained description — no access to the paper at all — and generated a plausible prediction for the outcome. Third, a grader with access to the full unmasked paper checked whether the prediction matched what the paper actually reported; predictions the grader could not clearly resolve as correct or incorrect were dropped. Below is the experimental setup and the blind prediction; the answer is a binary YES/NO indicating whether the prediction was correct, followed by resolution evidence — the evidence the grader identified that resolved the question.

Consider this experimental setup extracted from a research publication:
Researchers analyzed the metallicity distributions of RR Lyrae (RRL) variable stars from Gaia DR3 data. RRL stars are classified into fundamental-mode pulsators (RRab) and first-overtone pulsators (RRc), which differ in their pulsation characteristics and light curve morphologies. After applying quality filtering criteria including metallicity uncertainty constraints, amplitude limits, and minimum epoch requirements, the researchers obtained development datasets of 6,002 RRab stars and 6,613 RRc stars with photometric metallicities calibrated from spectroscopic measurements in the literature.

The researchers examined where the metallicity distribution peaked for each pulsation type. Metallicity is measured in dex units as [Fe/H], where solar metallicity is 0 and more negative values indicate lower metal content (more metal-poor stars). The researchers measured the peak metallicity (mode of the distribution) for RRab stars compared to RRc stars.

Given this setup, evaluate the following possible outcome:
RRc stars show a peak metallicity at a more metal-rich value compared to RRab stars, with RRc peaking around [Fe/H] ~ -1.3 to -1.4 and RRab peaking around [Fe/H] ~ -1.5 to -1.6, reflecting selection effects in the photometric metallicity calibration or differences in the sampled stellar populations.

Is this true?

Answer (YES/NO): YES